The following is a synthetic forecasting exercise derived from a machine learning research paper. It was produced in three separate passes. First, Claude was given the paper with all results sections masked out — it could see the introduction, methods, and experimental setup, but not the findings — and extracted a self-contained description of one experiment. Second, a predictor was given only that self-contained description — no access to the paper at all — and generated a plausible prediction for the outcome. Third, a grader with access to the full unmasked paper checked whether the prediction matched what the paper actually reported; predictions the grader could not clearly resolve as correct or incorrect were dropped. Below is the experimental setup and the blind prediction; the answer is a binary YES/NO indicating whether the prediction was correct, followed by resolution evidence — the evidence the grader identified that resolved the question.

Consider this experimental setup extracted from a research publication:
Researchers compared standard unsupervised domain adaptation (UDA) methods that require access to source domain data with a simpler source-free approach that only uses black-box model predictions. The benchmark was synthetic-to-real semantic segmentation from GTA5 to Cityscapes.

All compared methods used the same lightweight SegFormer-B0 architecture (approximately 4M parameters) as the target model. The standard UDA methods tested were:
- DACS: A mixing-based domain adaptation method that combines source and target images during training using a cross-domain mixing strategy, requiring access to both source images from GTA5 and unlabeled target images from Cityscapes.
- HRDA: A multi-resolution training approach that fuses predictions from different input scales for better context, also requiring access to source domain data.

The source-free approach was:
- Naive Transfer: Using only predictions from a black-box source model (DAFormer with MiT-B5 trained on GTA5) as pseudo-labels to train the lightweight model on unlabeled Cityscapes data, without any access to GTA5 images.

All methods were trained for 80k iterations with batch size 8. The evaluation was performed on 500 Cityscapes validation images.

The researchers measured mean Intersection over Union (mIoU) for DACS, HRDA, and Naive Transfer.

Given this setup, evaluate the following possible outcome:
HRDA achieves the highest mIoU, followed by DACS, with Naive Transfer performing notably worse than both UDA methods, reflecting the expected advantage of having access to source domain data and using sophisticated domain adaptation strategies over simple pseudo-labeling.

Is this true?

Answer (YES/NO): NO